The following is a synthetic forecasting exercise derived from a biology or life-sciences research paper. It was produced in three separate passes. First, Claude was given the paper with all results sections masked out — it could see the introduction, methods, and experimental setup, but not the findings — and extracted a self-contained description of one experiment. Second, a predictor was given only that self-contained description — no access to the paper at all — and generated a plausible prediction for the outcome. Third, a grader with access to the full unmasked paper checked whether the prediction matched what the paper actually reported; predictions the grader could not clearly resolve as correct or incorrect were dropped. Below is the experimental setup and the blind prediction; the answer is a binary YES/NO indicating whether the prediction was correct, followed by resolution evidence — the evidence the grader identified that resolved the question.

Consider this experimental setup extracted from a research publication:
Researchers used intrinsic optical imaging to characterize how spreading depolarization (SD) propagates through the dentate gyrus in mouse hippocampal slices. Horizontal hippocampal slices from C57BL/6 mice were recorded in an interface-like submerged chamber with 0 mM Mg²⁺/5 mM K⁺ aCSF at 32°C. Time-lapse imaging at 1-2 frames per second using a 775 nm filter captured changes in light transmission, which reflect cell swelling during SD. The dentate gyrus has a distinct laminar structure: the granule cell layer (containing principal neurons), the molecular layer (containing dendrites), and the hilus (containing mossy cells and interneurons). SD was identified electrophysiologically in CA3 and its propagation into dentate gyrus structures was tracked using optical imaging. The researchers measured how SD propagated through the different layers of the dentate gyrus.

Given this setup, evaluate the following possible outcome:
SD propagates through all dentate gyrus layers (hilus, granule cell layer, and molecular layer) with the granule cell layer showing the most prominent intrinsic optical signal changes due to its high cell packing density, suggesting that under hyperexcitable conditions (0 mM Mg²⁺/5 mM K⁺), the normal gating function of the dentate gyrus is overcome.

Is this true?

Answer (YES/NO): NO